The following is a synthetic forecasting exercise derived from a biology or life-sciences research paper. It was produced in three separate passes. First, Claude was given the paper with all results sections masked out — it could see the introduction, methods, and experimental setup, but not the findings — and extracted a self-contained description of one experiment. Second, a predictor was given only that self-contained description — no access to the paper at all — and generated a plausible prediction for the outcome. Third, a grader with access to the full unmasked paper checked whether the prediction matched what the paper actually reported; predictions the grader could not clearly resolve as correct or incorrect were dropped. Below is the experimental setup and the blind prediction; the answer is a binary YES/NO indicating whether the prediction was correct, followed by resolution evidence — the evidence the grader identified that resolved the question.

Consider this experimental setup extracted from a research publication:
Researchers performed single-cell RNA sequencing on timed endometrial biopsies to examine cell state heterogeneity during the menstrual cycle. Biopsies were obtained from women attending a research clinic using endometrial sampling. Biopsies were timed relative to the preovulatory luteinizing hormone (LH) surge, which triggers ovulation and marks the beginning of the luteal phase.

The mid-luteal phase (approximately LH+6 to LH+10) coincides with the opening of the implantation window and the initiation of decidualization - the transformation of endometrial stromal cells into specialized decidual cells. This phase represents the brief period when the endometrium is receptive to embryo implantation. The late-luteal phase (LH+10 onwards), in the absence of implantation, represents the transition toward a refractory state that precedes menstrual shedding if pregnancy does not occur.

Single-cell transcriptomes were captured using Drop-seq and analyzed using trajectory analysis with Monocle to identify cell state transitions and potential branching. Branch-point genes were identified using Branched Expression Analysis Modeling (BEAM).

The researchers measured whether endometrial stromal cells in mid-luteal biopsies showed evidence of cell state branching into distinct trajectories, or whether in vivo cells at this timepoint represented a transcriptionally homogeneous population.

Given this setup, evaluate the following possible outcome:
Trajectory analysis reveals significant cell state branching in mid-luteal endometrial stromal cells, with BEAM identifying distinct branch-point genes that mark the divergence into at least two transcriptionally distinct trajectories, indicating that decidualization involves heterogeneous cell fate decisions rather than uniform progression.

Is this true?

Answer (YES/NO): YES